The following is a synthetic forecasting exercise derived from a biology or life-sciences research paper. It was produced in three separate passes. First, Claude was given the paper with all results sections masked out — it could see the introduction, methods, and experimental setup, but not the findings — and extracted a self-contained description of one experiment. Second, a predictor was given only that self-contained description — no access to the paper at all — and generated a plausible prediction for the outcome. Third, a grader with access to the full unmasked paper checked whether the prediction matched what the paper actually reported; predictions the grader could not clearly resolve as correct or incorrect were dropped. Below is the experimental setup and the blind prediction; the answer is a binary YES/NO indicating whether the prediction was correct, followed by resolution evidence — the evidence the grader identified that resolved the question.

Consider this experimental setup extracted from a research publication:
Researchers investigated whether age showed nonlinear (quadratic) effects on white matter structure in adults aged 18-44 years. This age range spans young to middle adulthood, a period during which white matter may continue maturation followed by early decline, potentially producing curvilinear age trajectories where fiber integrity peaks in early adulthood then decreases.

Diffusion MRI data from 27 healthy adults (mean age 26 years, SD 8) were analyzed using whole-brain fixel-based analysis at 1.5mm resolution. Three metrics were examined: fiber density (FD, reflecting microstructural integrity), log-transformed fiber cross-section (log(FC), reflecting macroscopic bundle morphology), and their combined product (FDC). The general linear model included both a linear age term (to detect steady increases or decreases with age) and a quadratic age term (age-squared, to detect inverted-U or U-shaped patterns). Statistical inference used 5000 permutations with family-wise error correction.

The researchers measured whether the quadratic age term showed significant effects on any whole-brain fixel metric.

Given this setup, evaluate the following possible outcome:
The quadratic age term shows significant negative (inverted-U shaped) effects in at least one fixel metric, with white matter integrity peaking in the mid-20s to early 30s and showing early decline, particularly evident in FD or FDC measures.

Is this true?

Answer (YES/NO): NO